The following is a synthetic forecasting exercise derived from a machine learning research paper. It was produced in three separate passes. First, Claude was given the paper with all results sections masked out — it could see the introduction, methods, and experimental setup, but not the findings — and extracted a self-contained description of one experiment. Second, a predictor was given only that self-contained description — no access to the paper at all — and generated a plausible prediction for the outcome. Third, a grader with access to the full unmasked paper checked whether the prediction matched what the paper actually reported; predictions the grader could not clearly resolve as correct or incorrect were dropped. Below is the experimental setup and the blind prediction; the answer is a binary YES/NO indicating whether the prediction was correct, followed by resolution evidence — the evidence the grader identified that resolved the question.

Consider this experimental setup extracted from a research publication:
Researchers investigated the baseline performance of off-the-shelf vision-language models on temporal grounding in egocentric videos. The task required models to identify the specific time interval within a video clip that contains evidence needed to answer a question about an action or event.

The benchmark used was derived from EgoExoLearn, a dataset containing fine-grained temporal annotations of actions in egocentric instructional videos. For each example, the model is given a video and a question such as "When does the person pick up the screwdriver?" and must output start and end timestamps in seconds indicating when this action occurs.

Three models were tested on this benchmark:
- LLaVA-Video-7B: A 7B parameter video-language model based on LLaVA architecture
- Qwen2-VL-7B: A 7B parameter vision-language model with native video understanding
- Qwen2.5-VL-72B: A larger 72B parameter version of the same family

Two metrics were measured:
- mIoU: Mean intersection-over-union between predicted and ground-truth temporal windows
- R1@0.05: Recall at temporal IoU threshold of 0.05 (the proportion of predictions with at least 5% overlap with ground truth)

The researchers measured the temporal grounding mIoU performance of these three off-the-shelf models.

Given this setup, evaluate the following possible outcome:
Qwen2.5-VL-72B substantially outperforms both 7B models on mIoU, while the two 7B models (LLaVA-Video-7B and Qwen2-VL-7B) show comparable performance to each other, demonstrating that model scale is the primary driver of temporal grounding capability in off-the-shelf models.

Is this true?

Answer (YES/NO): YES